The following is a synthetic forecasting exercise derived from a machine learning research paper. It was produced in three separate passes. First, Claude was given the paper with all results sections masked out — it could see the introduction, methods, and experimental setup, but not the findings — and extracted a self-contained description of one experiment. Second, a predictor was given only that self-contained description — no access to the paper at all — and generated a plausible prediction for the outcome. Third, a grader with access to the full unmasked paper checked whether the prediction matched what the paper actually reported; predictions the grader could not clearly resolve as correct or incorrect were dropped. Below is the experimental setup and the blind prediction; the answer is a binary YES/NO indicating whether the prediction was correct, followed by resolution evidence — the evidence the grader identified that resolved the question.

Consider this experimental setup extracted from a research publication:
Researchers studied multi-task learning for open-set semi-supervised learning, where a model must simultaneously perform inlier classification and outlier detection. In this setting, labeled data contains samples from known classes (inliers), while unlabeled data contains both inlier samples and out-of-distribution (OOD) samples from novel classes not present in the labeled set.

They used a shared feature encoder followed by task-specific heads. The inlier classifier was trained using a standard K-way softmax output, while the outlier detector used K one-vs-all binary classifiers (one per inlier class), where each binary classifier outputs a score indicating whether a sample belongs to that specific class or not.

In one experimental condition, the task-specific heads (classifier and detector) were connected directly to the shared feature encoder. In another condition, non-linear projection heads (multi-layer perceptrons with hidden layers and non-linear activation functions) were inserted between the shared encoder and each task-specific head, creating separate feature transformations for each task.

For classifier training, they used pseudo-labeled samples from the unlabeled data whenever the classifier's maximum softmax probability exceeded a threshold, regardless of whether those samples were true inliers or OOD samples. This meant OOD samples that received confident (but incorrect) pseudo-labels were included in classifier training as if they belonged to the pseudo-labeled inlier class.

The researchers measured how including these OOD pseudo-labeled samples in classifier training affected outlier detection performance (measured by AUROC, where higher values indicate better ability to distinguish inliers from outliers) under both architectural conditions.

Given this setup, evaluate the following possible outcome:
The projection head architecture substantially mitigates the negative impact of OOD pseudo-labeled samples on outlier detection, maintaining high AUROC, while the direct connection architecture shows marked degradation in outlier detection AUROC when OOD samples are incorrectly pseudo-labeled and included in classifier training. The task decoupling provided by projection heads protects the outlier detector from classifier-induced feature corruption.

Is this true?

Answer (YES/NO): YES